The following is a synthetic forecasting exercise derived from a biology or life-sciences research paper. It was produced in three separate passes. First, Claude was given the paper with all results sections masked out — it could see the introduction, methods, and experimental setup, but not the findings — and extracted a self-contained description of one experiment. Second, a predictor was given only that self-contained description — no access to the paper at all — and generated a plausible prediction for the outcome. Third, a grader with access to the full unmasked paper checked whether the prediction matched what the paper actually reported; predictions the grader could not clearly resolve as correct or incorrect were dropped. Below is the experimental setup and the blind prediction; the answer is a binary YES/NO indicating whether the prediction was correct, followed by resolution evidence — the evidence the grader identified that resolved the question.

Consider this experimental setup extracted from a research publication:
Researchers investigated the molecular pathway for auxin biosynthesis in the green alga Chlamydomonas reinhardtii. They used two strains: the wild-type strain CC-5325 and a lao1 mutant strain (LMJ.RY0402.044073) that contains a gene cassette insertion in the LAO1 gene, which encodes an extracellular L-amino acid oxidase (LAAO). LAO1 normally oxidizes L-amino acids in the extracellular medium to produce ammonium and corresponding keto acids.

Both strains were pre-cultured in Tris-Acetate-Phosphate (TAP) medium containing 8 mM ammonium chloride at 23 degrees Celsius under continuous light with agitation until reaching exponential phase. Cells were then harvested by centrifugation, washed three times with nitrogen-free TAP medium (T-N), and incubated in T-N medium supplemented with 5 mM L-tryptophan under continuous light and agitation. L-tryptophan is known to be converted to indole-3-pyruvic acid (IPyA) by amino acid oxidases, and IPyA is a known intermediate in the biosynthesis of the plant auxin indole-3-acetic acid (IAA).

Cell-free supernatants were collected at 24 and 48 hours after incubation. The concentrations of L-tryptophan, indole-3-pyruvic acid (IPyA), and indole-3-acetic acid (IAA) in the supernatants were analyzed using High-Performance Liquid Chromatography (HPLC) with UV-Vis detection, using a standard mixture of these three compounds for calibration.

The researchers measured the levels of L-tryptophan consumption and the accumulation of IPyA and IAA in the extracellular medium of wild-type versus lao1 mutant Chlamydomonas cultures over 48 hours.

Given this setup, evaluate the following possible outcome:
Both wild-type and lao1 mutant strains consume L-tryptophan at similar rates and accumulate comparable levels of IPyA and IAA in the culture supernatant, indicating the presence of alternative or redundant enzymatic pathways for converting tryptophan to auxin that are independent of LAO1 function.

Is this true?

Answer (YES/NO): NO